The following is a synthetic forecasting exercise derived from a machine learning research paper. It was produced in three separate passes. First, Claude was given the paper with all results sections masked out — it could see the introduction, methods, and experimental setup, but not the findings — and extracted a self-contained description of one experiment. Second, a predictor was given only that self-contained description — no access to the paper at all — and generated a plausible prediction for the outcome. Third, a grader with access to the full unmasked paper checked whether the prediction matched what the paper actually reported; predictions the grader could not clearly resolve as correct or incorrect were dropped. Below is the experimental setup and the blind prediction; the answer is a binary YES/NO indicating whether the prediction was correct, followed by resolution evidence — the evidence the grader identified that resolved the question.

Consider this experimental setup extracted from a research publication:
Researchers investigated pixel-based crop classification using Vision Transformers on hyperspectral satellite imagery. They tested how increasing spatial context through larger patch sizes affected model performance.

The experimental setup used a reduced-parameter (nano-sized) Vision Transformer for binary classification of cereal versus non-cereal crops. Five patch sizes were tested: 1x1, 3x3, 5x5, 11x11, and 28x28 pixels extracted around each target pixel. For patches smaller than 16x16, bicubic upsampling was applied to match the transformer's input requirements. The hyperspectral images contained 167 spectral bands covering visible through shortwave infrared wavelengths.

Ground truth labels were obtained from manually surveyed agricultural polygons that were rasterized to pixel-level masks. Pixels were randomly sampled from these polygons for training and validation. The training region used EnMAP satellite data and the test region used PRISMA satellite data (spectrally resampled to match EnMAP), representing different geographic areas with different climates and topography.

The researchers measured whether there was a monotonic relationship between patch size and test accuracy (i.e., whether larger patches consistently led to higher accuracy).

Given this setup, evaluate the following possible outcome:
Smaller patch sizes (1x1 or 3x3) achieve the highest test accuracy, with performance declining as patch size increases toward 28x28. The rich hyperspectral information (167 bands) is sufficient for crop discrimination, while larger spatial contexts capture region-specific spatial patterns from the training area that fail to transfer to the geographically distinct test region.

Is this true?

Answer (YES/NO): YES